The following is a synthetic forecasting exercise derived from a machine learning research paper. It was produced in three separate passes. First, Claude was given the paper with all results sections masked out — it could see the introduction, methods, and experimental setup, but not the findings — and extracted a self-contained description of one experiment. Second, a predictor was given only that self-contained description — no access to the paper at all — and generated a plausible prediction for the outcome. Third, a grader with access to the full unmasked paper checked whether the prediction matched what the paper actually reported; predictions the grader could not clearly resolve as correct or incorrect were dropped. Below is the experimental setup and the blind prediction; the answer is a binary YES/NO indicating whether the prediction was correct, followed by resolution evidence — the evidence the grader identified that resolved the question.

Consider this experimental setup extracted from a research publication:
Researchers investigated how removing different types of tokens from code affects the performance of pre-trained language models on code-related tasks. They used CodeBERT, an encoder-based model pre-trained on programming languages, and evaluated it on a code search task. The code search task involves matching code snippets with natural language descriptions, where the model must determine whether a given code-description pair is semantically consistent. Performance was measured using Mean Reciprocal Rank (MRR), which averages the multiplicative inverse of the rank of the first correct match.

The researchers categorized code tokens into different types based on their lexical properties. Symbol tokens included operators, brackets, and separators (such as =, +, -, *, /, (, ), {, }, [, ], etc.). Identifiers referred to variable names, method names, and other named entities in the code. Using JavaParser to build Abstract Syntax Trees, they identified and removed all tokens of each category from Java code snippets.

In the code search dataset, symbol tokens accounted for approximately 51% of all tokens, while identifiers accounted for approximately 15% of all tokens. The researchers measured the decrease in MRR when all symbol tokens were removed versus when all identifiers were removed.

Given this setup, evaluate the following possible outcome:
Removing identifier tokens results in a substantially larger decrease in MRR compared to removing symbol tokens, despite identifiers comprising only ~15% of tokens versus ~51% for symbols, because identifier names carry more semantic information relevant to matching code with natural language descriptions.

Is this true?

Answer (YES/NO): YES